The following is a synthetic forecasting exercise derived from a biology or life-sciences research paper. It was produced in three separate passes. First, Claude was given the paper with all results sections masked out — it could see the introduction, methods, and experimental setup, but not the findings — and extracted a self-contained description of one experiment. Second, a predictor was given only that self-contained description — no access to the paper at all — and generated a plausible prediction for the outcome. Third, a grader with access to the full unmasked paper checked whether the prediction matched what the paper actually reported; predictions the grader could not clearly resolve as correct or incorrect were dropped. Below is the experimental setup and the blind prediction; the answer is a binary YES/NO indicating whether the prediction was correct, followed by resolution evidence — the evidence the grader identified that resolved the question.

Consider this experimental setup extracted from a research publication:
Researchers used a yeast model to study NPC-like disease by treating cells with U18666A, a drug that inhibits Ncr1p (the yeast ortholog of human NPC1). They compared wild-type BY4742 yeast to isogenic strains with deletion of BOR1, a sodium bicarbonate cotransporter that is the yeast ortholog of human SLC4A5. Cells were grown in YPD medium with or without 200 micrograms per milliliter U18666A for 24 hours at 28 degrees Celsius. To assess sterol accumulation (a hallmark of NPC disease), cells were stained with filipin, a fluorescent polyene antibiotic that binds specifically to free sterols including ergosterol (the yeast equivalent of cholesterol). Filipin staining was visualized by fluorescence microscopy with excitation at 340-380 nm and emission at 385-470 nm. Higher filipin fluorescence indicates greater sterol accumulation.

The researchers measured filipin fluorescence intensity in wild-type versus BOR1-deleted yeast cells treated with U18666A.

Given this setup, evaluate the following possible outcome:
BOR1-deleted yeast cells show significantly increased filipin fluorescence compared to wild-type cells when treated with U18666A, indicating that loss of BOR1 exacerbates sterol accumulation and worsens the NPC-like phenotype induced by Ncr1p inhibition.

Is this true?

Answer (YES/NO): NO